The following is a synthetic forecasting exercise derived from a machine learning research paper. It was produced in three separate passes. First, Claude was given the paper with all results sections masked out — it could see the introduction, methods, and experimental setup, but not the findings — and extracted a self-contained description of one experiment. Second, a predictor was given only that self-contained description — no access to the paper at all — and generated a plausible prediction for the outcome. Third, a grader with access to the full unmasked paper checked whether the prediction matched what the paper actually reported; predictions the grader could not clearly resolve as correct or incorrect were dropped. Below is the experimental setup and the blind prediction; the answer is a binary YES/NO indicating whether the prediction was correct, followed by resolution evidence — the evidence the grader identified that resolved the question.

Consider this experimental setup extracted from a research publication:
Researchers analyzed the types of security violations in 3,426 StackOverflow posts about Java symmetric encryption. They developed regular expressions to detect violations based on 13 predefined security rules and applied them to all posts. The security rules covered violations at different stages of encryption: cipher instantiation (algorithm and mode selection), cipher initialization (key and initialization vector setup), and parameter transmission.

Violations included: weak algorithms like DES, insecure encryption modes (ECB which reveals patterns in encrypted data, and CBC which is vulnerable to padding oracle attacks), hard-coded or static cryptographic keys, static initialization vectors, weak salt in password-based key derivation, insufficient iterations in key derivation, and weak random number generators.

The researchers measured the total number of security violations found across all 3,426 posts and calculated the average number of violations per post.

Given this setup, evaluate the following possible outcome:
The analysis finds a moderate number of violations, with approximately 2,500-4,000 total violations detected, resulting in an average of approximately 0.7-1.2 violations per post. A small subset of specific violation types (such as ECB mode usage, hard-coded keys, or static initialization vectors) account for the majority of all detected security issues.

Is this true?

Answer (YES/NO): NO